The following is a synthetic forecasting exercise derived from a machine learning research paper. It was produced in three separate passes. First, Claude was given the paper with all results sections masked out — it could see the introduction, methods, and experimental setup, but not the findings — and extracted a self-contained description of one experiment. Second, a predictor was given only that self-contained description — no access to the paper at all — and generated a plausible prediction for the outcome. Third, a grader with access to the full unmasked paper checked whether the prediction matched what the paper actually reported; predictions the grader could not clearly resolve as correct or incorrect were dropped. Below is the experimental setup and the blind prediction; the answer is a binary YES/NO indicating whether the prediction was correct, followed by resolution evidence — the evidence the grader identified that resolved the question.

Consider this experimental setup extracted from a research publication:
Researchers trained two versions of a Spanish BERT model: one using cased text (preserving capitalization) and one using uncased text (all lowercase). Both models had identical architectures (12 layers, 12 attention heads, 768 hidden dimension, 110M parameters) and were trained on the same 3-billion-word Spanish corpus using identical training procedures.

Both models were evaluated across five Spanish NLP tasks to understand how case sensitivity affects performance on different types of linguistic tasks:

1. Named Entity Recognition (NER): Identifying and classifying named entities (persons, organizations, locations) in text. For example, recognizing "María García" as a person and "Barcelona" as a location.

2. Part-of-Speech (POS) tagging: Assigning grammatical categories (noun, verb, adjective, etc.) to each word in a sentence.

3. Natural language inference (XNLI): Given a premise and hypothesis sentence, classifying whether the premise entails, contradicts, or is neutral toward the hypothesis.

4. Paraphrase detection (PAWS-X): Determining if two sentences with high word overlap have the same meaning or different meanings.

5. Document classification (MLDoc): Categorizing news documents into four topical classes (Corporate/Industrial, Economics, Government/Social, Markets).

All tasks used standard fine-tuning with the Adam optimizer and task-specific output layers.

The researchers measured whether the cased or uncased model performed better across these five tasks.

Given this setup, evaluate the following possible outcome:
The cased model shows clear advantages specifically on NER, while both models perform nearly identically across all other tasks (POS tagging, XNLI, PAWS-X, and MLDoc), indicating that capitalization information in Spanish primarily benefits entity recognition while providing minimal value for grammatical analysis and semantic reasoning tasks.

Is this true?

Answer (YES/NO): NO